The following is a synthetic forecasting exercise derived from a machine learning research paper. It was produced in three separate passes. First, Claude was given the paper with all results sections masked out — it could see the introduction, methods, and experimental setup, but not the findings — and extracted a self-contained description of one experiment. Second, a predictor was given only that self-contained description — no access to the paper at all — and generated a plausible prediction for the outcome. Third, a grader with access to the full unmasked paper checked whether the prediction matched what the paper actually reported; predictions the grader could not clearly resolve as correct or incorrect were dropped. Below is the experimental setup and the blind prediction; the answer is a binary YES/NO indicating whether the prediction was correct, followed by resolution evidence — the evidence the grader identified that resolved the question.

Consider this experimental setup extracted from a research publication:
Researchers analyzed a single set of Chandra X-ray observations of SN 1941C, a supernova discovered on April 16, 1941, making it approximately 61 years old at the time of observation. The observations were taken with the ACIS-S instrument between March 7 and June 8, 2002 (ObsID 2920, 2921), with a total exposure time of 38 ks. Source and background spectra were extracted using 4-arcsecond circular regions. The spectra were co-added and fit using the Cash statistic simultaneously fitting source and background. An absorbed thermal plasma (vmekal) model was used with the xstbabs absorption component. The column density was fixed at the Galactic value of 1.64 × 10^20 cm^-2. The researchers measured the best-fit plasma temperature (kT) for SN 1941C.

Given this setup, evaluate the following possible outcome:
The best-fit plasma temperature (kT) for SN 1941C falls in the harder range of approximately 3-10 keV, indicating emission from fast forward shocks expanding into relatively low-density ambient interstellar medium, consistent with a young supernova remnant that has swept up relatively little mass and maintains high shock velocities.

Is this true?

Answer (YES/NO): YES